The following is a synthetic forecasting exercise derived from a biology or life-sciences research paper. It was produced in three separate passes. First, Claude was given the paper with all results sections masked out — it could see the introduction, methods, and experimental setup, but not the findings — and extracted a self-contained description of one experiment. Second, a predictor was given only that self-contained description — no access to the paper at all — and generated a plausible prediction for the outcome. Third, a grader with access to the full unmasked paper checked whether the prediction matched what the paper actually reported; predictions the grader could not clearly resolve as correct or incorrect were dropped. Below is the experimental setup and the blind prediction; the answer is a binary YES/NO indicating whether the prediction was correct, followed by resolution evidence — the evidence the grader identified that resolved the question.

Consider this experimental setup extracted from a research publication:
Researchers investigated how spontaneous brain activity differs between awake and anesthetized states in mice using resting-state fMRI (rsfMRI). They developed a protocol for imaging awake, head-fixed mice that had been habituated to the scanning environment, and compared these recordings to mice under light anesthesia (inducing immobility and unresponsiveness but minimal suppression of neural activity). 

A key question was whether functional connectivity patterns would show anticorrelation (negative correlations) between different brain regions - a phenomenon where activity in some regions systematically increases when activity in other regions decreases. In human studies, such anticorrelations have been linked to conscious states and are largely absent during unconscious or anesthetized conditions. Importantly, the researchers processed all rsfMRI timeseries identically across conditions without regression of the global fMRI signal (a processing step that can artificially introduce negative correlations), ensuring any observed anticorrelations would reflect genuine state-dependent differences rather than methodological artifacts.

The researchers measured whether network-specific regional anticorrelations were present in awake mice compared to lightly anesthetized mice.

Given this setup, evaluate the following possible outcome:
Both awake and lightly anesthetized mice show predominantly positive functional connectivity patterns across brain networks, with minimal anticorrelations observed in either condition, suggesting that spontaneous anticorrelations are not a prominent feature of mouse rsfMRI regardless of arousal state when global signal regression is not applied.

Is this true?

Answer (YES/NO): NO